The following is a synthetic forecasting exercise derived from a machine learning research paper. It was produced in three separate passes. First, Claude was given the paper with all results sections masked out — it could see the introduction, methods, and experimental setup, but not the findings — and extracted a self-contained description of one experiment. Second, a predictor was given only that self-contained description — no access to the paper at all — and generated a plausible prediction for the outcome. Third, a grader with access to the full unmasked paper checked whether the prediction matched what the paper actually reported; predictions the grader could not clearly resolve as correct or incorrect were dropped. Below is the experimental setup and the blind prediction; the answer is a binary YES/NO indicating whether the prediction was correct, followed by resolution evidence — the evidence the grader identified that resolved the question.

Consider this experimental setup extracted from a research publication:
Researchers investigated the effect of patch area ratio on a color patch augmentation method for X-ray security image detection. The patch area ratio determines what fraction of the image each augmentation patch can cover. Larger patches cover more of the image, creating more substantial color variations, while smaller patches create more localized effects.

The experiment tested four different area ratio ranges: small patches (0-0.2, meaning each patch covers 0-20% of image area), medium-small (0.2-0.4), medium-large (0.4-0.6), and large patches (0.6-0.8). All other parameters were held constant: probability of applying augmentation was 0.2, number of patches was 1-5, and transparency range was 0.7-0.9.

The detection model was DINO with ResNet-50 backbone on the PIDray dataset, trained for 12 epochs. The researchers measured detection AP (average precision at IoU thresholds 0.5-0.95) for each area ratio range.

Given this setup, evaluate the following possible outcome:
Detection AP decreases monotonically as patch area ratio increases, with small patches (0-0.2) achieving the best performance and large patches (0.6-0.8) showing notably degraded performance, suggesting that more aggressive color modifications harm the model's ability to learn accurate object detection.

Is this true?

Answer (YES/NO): NO